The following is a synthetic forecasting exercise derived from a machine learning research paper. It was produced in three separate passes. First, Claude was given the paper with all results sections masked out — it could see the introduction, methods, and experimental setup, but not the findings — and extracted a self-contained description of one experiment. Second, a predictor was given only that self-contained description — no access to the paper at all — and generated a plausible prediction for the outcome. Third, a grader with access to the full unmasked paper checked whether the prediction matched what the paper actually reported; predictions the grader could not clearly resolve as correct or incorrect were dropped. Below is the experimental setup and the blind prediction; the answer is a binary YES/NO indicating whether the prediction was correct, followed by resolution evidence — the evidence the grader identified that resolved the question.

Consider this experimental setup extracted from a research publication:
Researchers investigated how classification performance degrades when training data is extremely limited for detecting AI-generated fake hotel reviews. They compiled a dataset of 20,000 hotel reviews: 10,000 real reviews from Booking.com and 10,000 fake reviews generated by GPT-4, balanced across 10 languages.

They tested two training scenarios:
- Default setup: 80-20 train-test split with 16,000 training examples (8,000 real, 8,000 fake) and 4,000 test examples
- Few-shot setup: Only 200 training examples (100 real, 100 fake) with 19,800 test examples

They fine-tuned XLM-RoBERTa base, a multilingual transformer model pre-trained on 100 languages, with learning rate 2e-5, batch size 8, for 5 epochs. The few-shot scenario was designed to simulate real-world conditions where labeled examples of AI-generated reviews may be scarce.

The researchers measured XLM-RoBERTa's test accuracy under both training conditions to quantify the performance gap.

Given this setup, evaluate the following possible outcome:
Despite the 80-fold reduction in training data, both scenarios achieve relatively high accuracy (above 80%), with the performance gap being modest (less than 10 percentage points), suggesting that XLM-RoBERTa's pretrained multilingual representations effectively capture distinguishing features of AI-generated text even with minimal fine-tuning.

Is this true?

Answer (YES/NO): NO